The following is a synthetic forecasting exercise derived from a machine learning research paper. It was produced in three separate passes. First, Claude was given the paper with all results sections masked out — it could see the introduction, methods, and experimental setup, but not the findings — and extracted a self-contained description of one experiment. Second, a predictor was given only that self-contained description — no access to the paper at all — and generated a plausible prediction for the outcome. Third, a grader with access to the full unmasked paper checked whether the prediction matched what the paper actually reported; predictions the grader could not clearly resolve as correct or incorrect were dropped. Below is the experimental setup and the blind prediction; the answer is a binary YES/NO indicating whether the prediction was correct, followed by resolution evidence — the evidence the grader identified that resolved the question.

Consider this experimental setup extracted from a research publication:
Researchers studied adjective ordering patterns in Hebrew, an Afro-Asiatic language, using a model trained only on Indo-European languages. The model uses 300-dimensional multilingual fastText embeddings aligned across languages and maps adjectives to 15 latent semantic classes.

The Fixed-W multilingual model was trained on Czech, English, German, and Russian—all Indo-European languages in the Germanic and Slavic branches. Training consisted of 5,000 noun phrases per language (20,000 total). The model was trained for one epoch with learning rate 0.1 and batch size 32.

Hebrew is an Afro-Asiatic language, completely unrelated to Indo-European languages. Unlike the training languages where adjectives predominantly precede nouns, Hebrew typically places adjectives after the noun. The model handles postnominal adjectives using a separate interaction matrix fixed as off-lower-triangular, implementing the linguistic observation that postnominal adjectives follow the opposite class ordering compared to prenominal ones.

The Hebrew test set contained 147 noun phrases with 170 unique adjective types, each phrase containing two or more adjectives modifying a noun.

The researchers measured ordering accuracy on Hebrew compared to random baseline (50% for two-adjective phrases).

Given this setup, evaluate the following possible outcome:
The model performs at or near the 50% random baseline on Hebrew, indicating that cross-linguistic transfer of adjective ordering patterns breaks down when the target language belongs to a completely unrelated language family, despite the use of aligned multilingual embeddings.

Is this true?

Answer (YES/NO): NO